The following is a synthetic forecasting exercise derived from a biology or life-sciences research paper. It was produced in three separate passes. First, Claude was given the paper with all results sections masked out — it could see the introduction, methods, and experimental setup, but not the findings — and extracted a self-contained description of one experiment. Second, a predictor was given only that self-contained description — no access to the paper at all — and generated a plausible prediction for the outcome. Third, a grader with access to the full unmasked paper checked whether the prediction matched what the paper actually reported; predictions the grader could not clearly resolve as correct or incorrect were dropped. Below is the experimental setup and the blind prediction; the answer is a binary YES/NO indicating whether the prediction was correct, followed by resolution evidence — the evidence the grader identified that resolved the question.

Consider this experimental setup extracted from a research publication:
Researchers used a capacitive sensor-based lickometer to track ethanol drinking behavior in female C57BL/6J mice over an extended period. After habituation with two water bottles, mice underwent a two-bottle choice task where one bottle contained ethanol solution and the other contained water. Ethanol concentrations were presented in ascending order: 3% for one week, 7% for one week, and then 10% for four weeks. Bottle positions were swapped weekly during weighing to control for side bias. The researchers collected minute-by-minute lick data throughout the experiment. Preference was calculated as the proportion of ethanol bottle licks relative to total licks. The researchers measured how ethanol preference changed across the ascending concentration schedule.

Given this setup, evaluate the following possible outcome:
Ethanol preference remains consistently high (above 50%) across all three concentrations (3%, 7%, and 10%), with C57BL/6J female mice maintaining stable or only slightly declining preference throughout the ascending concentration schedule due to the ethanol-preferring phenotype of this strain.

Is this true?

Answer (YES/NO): NO